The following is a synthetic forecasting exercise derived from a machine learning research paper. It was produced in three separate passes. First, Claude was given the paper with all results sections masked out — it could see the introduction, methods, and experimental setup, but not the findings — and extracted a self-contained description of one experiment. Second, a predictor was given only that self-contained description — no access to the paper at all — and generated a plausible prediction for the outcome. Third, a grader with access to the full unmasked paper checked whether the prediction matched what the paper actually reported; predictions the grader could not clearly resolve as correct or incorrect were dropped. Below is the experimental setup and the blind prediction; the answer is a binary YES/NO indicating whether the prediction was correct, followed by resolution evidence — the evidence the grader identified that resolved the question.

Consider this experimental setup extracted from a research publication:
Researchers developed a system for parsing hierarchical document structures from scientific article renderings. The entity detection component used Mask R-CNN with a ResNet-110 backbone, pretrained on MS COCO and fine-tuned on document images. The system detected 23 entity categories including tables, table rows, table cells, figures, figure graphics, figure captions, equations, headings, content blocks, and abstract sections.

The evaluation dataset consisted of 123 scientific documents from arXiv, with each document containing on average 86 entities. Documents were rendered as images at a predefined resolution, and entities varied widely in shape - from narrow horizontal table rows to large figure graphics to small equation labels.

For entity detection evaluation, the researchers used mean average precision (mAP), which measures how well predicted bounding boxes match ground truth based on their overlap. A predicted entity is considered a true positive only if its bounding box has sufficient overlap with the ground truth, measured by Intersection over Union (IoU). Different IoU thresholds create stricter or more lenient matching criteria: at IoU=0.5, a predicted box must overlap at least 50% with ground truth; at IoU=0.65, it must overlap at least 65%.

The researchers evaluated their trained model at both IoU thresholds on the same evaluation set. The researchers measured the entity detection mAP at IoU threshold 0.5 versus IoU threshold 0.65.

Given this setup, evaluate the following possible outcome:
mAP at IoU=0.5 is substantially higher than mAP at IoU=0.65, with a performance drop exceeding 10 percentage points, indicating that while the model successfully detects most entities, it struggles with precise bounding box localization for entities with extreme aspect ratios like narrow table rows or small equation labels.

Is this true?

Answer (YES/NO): YES